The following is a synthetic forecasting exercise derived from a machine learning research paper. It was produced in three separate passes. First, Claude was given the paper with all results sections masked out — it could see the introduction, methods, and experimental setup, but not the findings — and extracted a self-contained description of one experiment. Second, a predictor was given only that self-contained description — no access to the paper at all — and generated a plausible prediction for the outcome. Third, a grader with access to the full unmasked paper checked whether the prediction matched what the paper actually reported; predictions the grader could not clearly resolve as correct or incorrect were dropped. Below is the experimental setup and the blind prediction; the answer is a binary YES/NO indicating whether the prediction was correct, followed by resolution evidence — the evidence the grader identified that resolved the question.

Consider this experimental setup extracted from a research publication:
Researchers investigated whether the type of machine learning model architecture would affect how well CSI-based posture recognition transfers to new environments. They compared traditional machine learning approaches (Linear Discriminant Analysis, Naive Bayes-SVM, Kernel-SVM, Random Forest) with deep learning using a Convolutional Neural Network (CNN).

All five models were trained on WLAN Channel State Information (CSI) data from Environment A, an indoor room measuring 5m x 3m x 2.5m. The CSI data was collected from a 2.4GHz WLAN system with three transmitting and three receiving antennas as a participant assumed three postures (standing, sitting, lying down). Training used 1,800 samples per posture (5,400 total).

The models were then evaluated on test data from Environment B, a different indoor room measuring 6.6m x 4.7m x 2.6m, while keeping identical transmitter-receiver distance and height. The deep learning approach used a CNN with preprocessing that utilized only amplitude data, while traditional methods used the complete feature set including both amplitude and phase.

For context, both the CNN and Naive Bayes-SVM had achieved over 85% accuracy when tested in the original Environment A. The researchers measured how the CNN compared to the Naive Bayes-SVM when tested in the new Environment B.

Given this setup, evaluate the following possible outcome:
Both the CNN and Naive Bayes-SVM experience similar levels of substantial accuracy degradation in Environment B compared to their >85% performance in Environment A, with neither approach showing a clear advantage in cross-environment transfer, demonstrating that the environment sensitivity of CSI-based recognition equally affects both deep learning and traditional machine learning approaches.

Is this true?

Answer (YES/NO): YES